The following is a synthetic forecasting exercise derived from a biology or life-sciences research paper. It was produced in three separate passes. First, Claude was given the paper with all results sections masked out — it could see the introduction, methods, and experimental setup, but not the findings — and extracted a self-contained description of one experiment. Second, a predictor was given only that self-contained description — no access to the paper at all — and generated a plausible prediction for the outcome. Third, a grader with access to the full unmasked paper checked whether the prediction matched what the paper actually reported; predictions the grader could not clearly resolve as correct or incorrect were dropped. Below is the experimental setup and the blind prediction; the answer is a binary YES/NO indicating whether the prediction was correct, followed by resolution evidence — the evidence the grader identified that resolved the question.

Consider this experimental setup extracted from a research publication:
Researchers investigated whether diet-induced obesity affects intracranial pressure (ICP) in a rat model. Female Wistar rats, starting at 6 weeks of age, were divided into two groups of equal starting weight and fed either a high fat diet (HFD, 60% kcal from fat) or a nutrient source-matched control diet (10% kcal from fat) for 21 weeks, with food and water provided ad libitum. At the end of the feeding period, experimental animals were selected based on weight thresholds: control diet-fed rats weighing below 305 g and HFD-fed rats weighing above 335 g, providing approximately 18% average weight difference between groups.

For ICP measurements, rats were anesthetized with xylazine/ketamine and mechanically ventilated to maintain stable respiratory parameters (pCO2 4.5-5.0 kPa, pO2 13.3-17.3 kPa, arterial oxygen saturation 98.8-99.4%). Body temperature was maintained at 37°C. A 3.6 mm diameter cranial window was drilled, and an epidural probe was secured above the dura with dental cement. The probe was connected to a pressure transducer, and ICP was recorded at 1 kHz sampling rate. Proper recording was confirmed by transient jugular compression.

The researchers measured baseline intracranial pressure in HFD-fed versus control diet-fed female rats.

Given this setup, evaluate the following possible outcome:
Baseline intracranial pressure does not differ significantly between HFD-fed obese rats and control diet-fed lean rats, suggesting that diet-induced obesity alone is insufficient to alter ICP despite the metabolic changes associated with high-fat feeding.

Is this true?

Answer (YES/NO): NO